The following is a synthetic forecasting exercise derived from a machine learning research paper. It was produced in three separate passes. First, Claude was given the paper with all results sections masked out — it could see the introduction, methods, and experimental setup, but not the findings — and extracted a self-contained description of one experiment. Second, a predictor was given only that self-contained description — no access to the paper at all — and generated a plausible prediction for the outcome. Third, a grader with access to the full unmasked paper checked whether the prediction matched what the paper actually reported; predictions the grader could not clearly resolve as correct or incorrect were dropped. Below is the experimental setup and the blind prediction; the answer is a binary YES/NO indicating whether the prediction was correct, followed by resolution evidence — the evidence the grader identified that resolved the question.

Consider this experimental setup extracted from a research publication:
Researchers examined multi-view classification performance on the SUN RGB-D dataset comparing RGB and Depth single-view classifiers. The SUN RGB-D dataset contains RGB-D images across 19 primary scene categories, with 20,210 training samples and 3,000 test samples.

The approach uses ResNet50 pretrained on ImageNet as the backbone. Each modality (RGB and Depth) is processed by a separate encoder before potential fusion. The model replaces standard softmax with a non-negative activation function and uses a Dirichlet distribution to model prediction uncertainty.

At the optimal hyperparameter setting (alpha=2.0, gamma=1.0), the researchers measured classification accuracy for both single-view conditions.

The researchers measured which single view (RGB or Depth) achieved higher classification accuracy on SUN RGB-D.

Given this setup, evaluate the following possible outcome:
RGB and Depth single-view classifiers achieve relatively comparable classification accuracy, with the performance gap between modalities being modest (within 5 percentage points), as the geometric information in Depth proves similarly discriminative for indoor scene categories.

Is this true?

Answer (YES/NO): YES